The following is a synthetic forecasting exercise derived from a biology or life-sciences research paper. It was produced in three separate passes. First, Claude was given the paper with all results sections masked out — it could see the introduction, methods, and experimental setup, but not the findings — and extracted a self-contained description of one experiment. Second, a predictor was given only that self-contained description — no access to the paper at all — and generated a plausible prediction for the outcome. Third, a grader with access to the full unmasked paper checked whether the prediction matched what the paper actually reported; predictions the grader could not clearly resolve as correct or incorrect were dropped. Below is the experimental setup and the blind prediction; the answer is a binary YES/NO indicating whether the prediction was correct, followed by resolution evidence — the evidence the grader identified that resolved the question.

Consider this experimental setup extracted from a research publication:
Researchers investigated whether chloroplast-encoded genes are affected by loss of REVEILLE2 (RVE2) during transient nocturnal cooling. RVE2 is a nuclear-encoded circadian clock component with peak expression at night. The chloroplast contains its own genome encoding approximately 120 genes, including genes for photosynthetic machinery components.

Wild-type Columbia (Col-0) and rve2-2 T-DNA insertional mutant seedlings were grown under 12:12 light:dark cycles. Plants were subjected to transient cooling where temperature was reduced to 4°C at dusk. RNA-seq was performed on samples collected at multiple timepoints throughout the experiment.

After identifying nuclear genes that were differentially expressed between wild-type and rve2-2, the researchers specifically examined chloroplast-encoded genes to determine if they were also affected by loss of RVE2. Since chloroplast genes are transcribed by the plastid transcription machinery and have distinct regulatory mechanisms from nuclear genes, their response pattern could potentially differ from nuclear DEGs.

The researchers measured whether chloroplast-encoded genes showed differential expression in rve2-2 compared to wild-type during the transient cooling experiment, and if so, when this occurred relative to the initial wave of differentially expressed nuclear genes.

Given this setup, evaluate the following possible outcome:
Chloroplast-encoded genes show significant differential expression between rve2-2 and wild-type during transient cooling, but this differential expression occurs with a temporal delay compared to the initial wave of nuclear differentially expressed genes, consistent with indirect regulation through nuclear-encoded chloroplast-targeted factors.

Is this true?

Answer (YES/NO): YES